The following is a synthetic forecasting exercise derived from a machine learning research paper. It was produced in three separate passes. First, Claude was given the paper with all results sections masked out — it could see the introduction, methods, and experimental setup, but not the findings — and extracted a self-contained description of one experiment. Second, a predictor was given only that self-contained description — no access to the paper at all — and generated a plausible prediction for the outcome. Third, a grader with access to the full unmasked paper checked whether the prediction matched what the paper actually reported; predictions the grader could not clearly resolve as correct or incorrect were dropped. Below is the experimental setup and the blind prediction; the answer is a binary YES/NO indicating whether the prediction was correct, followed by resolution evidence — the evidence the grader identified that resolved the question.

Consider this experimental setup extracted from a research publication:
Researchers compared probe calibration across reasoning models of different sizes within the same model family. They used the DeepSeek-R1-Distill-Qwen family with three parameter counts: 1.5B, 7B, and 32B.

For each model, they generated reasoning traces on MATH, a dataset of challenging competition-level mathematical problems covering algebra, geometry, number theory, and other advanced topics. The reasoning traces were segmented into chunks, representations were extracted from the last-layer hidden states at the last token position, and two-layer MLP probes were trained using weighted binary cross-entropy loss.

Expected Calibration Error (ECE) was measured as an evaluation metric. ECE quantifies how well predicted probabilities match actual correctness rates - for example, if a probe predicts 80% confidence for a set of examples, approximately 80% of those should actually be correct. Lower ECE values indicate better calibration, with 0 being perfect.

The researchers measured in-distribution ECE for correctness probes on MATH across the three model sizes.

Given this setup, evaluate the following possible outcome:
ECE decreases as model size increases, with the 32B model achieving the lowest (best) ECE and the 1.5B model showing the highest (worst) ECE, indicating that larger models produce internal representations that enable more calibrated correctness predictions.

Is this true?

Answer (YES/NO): NO